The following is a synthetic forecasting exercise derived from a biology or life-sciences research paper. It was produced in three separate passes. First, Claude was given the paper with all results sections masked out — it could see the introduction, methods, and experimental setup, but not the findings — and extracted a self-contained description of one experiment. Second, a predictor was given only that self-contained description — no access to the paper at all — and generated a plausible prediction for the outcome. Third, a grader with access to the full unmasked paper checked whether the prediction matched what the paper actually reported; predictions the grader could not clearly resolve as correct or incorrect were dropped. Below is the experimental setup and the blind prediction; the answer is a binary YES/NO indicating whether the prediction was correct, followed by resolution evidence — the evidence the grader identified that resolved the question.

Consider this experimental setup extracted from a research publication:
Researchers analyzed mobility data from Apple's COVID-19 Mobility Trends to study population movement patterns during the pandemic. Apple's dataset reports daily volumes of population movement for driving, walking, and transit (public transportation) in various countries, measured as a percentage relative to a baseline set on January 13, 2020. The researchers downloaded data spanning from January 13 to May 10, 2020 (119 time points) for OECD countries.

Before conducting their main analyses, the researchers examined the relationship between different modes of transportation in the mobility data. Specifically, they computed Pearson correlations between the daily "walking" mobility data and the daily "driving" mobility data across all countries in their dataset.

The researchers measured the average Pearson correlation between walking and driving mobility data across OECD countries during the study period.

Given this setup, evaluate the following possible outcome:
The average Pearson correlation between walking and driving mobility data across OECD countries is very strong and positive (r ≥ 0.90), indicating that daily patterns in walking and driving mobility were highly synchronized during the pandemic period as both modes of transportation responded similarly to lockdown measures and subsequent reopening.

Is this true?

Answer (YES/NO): YES